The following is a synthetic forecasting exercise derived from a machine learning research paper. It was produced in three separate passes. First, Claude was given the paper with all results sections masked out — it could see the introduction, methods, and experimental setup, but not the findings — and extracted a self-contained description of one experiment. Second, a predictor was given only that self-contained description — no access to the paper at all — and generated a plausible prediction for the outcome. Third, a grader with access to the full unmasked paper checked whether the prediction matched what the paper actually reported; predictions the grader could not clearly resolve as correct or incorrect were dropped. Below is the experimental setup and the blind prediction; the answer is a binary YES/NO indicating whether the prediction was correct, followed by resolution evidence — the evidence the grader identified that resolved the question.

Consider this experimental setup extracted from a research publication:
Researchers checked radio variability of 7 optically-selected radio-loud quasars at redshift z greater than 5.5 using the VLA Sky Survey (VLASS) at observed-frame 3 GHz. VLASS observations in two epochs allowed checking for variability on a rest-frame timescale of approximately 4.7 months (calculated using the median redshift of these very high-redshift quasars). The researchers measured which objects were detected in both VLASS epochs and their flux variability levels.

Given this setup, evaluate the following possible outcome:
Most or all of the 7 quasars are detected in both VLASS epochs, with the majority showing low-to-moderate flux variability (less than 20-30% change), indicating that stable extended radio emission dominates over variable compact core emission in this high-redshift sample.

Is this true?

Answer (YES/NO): NO